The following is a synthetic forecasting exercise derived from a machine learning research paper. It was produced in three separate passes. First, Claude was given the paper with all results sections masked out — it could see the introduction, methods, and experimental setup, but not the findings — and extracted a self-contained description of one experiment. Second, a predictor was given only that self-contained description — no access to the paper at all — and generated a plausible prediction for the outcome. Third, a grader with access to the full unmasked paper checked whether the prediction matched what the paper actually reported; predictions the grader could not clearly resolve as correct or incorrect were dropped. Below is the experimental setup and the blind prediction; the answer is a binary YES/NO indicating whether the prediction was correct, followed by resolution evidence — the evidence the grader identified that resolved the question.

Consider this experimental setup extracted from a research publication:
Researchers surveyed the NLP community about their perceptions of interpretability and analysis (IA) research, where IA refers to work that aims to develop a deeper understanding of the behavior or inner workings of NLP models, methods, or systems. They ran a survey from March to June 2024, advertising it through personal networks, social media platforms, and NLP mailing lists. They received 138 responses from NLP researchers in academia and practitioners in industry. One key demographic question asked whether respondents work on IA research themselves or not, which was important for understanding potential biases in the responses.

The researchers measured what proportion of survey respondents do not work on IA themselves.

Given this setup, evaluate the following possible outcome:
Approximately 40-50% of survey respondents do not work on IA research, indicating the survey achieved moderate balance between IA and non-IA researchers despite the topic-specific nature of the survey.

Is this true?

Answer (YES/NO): NO